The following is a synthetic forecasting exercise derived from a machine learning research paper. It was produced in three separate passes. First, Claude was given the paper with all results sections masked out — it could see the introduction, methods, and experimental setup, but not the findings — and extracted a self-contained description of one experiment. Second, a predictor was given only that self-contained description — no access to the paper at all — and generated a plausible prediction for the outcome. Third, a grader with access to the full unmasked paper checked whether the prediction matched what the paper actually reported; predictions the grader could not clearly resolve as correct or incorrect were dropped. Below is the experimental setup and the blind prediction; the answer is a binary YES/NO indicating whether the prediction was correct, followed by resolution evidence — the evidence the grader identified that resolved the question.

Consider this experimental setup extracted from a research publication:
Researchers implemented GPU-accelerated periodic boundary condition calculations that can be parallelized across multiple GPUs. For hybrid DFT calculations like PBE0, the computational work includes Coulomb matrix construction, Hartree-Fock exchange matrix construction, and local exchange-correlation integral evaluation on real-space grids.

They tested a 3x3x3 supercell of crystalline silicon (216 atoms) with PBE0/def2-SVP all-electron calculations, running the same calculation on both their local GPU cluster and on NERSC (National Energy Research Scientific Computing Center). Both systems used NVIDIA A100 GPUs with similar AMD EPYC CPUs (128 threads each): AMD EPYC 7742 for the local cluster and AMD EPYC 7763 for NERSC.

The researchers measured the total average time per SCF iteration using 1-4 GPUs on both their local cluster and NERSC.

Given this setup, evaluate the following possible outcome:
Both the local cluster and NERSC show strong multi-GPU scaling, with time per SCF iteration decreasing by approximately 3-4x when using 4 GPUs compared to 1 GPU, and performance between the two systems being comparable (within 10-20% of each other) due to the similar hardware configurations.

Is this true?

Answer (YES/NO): YES